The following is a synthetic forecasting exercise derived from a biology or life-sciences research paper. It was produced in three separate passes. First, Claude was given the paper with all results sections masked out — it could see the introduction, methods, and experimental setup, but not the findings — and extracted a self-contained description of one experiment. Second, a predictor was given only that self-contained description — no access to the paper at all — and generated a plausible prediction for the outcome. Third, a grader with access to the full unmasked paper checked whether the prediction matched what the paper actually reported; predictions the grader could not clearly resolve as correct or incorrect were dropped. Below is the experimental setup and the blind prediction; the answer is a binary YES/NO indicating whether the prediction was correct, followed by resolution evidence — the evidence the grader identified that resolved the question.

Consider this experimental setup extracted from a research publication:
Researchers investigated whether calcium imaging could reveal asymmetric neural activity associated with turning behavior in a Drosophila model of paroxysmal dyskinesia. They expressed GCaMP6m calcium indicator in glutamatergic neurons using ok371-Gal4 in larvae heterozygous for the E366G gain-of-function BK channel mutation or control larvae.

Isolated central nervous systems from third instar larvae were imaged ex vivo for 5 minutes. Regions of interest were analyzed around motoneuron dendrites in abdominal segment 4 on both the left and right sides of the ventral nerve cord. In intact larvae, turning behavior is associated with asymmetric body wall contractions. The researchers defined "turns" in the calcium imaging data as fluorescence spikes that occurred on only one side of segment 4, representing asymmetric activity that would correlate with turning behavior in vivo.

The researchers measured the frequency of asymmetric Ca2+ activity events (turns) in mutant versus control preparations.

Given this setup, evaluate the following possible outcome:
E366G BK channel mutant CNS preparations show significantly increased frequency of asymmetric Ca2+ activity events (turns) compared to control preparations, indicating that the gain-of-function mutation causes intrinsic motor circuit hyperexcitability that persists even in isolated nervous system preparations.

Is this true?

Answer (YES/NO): NO